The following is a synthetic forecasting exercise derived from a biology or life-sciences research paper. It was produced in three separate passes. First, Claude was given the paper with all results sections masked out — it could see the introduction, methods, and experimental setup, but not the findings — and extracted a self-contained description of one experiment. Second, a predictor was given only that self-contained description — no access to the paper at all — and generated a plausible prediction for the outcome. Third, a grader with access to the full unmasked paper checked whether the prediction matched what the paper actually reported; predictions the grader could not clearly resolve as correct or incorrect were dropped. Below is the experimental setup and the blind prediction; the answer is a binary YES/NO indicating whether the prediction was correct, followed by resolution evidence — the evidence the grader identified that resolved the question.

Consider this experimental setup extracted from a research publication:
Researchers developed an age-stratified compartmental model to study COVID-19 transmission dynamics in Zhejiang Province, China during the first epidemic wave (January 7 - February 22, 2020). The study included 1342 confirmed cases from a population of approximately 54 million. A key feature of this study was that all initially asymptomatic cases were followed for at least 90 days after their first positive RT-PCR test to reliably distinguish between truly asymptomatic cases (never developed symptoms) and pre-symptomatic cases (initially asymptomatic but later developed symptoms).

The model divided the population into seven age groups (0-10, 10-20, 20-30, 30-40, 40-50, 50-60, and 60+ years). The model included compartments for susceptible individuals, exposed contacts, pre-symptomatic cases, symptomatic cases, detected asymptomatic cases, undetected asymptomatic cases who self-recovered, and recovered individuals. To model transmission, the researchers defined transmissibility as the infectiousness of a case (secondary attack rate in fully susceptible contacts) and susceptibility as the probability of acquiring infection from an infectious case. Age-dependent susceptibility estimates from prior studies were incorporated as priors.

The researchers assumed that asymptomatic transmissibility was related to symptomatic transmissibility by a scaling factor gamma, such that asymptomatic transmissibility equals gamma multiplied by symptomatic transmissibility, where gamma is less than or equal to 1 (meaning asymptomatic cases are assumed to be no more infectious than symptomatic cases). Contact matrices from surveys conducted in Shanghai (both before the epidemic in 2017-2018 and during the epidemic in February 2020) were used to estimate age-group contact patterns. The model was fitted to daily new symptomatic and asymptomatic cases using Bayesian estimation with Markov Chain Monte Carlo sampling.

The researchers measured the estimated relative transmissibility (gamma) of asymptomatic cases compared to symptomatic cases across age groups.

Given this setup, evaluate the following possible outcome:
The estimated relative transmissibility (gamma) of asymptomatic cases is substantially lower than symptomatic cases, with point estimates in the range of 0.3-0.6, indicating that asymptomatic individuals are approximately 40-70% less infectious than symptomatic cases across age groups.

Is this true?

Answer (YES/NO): NO